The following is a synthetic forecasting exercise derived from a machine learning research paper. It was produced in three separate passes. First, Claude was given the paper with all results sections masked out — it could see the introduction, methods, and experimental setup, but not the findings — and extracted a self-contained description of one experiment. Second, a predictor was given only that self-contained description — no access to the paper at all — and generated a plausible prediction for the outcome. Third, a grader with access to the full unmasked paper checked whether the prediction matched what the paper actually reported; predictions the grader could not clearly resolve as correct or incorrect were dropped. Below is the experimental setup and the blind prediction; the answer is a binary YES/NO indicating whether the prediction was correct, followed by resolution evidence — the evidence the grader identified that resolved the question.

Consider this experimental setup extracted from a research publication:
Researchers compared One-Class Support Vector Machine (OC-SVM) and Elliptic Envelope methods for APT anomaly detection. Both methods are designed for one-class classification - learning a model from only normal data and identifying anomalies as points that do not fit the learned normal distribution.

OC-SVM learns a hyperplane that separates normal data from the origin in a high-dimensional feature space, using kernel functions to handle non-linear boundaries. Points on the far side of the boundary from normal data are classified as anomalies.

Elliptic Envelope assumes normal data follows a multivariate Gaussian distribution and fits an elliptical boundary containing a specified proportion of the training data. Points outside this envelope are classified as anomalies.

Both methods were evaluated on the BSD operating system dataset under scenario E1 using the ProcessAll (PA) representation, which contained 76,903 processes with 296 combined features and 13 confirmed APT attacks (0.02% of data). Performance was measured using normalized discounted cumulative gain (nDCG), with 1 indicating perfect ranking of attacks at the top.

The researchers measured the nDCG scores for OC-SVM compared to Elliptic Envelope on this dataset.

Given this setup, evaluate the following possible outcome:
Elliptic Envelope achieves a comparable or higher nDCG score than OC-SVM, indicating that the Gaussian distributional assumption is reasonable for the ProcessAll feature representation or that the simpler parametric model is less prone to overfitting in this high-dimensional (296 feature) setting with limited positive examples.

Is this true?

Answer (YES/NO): YES